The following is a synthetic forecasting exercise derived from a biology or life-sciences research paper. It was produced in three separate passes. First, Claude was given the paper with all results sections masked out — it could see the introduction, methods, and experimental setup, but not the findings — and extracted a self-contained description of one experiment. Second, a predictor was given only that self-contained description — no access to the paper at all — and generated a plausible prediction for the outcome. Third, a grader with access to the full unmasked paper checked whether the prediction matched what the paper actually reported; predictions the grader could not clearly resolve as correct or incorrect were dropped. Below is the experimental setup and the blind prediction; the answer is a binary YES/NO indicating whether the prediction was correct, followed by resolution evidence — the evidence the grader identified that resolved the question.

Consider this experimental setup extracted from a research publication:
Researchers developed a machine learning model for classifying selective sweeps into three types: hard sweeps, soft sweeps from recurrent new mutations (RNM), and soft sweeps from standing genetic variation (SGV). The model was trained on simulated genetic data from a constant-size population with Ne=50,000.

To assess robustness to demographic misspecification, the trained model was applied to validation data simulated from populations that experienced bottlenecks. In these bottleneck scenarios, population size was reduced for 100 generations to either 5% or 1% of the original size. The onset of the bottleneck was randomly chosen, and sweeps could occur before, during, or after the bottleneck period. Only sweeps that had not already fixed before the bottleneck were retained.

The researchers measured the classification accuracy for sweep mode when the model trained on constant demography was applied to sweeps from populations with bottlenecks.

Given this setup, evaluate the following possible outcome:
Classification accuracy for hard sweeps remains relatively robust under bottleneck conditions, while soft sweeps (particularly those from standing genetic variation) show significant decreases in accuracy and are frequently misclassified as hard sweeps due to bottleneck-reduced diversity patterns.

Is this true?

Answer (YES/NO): NO